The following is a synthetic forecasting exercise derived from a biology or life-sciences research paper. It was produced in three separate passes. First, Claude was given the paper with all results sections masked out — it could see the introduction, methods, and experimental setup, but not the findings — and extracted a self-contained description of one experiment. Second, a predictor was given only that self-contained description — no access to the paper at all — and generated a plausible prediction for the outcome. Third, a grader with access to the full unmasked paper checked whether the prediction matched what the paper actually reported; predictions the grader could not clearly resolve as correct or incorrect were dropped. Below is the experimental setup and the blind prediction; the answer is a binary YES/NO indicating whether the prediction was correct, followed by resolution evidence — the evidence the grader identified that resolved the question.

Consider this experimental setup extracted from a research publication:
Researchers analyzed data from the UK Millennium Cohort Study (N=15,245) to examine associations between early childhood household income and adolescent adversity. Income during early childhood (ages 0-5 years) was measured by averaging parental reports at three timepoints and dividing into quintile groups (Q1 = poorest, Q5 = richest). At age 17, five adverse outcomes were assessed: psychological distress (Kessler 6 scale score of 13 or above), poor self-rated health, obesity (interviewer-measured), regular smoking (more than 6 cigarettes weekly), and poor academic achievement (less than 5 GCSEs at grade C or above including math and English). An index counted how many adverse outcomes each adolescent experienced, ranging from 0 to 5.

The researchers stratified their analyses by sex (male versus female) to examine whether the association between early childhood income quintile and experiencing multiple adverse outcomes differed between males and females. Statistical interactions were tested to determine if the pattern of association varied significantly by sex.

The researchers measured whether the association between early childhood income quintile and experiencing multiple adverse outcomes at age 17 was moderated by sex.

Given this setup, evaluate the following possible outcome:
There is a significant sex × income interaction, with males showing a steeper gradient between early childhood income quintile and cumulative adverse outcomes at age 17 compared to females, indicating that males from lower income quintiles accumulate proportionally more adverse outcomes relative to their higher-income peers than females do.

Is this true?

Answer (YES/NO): NO